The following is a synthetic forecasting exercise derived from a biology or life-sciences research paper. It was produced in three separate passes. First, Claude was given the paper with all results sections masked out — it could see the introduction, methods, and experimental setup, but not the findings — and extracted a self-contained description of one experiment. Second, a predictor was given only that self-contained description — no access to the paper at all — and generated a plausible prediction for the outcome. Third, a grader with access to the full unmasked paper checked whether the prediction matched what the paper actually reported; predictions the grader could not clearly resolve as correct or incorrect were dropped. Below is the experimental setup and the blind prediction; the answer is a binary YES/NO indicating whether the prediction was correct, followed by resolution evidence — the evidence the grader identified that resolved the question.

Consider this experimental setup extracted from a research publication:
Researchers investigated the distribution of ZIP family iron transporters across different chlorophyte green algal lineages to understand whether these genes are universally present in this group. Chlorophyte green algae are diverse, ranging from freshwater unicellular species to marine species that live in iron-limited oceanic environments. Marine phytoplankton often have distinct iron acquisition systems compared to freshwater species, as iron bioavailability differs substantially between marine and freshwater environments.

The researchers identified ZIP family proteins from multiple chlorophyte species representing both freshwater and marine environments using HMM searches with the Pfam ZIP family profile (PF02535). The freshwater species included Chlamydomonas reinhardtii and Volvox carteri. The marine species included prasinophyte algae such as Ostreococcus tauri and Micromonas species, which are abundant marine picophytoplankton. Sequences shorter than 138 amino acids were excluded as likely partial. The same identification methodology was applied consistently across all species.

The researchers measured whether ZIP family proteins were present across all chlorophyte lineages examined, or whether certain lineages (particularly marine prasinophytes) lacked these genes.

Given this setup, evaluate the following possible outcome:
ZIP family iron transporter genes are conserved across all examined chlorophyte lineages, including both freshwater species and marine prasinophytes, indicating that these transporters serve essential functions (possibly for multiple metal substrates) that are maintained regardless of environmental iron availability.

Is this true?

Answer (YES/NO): YES